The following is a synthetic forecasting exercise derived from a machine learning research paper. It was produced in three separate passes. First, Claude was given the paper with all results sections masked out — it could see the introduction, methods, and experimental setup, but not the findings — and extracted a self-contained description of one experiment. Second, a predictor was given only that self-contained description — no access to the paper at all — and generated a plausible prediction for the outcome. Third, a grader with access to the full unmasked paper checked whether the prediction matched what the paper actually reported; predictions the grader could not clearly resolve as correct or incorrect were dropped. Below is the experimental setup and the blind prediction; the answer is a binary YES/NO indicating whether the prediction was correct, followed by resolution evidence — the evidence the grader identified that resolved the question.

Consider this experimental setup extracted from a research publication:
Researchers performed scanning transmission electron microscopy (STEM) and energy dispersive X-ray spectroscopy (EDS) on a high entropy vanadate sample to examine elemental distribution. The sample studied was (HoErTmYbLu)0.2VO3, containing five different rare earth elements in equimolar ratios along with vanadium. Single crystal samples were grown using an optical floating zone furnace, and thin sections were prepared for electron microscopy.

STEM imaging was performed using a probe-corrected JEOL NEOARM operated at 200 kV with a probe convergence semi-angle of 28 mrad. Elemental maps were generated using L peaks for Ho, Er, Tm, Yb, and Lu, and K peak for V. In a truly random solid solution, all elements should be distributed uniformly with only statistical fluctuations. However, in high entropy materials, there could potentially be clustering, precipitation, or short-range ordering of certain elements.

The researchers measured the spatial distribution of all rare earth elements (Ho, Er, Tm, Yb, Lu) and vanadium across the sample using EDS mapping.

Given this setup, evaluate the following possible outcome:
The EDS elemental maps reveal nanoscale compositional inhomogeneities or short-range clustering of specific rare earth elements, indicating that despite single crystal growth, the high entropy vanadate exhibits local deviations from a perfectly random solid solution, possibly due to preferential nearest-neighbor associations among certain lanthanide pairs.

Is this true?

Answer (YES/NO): NO